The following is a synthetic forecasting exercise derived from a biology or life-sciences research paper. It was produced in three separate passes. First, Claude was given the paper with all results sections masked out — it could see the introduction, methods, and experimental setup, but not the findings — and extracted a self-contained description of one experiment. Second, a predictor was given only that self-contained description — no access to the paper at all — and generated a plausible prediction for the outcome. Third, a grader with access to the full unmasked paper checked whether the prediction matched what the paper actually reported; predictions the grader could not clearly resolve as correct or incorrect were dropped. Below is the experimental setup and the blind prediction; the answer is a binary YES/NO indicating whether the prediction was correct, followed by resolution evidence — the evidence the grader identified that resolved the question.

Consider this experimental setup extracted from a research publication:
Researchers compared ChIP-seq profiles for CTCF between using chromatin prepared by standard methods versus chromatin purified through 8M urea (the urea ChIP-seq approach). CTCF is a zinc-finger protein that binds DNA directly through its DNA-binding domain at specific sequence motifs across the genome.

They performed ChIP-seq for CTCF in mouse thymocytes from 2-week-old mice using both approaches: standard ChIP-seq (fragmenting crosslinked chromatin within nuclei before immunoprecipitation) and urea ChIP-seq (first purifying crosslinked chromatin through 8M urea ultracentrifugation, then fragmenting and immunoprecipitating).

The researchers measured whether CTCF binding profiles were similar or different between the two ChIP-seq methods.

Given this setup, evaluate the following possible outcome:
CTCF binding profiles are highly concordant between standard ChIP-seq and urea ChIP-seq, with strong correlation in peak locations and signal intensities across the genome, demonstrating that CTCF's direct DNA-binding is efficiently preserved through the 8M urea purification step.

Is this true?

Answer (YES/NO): YES